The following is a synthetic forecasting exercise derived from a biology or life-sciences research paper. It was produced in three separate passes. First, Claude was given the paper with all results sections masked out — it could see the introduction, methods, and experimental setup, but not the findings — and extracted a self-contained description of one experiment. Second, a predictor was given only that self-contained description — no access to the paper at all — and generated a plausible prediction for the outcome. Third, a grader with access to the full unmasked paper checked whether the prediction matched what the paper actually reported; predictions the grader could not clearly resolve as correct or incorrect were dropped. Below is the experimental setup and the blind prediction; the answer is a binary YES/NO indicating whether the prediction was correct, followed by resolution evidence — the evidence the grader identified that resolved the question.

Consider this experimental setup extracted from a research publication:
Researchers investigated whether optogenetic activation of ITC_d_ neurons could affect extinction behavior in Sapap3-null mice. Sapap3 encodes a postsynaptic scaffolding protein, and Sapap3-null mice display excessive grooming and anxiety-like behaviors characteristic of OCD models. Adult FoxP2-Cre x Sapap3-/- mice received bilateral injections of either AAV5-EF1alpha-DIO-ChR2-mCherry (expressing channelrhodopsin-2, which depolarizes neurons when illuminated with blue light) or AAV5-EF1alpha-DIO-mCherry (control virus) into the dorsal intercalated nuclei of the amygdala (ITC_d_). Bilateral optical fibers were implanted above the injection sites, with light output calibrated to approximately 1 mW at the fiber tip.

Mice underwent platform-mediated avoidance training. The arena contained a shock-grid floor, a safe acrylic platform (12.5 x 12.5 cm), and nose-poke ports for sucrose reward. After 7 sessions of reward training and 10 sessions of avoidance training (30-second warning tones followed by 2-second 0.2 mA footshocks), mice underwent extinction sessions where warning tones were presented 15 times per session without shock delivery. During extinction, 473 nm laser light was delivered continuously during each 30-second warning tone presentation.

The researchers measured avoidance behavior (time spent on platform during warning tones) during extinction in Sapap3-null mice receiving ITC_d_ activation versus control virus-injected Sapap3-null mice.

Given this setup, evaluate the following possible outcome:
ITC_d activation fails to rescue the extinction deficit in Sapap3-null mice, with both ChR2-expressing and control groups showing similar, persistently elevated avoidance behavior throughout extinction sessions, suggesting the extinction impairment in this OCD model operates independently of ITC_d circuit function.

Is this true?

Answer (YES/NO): NO